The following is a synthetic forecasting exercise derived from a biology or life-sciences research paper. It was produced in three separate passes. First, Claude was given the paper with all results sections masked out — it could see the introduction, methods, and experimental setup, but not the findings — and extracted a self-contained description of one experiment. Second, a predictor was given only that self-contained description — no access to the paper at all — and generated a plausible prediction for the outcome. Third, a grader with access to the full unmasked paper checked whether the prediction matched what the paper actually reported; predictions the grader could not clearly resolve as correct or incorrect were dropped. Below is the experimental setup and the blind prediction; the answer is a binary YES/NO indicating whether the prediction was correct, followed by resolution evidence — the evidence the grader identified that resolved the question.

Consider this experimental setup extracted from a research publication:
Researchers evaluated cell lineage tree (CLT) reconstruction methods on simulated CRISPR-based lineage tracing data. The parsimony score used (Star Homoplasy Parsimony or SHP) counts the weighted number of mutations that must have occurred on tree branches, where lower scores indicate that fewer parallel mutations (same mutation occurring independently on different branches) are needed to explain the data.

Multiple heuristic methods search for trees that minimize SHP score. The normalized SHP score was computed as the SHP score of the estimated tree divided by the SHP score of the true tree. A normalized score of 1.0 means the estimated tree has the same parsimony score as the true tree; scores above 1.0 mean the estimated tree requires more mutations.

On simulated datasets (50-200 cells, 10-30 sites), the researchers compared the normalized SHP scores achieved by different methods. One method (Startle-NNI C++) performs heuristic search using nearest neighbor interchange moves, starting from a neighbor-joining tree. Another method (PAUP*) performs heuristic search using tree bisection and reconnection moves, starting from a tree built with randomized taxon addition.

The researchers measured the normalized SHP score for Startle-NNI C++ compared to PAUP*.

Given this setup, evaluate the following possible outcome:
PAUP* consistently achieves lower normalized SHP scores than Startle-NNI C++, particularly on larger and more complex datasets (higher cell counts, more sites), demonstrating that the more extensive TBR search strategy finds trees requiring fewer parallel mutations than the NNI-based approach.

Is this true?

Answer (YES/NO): NO